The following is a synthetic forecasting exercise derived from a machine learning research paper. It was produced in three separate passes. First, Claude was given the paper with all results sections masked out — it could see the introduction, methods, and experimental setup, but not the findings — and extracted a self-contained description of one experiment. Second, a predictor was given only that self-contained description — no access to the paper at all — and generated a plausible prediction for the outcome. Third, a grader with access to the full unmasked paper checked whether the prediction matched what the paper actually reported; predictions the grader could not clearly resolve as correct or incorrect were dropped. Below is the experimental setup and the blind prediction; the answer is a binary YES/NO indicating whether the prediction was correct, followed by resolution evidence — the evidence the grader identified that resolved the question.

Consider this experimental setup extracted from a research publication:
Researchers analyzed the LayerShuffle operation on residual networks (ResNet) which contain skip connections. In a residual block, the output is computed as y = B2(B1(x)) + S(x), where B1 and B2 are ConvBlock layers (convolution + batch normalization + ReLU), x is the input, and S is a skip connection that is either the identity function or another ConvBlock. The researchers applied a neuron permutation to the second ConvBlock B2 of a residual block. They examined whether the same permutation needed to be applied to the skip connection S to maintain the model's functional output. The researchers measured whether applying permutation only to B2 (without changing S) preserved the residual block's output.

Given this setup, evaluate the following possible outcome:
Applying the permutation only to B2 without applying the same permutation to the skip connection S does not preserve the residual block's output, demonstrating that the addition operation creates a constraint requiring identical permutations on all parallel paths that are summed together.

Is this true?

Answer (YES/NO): YES